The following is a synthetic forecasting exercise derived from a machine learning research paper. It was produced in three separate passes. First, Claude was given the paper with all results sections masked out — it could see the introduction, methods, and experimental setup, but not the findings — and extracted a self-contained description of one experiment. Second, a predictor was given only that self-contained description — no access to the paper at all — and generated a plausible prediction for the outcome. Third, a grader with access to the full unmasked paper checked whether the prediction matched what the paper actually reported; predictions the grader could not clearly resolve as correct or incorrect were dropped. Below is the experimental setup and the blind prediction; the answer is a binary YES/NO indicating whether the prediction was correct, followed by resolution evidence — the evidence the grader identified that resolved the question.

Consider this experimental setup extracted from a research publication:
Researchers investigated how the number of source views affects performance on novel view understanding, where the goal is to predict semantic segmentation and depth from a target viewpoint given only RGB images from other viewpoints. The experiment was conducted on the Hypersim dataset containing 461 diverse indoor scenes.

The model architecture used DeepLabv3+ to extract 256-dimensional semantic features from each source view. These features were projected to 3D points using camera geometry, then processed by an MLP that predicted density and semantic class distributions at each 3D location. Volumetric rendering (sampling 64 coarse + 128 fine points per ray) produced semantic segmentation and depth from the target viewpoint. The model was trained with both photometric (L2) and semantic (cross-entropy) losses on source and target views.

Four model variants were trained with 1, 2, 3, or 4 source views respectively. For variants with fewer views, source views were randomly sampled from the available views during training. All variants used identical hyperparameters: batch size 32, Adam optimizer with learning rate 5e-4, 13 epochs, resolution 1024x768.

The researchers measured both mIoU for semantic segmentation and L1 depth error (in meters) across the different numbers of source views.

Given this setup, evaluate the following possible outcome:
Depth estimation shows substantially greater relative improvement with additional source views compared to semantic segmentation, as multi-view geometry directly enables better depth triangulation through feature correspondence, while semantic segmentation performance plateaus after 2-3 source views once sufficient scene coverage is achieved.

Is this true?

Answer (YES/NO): NO